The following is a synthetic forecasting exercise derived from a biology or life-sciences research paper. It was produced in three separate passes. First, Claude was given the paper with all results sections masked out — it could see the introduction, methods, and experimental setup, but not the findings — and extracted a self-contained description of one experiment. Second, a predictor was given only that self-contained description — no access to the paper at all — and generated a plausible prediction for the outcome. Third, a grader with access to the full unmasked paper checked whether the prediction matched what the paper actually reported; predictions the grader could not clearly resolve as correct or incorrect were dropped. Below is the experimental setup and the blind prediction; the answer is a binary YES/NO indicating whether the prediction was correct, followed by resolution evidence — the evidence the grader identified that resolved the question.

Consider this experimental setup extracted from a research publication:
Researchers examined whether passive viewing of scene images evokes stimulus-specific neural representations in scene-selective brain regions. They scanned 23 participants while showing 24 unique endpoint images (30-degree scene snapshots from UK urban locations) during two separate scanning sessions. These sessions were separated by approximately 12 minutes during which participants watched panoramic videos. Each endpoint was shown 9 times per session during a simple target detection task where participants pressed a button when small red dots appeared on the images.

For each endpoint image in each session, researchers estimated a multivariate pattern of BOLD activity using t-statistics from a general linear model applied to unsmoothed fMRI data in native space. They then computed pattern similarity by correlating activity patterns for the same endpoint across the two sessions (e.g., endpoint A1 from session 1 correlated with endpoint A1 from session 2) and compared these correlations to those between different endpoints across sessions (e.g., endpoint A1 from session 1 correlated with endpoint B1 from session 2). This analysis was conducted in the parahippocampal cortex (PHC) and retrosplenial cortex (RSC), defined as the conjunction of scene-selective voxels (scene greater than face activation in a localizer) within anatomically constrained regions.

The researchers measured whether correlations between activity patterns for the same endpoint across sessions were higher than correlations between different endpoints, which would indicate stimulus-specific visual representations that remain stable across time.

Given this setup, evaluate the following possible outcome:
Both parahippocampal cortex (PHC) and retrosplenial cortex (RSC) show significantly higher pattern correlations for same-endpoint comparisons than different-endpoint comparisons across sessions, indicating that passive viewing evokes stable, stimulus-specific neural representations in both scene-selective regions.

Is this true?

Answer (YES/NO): NO